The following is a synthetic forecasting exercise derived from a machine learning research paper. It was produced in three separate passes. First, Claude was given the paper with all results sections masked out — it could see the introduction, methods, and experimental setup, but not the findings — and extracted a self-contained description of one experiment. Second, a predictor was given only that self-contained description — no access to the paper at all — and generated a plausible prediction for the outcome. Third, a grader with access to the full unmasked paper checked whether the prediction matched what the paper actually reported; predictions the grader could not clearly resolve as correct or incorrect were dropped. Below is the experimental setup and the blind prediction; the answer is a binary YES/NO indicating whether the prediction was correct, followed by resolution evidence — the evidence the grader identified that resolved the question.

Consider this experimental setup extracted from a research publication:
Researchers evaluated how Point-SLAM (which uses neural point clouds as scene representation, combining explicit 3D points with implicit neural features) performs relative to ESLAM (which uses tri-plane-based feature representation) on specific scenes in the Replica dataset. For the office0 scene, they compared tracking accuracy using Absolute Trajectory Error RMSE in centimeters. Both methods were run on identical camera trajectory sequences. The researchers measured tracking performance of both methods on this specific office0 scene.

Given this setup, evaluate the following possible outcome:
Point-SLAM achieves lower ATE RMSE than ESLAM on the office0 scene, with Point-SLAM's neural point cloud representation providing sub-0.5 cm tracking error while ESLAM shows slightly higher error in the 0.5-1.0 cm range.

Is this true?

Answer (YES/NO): YES